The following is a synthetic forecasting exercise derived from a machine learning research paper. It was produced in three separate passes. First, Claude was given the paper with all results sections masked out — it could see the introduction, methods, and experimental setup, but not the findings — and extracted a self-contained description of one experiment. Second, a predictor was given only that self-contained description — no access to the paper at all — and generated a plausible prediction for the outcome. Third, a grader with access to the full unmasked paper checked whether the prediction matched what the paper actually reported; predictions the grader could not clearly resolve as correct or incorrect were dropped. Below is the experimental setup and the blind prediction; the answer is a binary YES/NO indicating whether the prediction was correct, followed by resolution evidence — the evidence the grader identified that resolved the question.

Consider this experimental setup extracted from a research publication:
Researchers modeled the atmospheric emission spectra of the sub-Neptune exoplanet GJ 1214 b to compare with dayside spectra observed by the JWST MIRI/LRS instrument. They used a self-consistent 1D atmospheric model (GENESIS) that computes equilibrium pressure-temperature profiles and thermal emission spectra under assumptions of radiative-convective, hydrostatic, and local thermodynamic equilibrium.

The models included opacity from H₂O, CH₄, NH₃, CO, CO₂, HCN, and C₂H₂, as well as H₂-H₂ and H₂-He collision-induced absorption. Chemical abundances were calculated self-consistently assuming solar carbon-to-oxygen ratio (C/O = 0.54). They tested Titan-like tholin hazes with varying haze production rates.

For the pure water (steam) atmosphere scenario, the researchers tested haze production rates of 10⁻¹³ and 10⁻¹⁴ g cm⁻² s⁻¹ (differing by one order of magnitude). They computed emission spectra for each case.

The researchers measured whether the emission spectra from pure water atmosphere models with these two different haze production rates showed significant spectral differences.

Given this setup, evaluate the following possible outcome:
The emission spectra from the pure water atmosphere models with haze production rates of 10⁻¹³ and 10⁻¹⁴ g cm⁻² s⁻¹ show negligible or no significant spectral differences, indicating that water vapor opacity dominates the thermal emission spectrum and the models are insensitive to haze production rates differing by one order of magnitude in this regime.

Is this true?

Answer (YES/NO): YES